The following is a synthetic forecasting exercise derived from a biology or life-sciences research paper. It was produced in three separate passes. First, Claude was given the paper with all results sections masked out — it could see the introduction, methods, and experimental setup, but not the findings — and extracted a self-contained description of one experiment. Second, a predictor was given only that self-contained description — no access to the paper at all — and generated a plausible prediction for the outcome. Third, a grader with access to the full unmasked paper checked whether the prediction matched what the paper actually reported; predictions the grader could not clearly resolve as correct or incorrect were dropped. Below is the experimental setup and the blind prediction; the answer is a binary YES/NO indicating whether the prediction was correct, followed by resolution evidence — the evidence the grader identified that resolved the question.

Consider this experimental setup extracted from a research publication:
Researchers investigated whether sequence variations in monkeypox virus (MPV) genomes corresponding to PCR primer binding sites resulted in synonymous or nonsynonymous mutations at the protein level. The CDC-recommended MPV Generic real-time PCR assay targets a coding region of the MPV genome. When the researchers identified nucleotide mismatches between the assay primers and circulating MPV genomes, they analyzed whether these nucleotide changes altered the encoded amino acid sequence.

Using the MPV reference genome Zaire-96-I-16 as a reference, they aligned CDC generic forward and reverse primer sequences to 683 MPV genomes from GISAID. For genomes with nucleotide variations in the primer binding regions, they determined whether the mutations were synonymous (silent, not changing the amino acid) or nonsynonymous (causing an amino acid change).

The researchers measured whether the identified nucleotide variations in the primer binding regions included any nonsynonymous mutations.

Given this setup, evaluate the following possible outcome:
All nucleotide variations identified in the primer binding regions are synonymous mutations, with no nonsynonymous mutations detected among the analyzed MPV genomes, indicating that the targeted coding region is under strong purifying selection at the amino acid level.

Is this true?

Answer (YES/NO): NO